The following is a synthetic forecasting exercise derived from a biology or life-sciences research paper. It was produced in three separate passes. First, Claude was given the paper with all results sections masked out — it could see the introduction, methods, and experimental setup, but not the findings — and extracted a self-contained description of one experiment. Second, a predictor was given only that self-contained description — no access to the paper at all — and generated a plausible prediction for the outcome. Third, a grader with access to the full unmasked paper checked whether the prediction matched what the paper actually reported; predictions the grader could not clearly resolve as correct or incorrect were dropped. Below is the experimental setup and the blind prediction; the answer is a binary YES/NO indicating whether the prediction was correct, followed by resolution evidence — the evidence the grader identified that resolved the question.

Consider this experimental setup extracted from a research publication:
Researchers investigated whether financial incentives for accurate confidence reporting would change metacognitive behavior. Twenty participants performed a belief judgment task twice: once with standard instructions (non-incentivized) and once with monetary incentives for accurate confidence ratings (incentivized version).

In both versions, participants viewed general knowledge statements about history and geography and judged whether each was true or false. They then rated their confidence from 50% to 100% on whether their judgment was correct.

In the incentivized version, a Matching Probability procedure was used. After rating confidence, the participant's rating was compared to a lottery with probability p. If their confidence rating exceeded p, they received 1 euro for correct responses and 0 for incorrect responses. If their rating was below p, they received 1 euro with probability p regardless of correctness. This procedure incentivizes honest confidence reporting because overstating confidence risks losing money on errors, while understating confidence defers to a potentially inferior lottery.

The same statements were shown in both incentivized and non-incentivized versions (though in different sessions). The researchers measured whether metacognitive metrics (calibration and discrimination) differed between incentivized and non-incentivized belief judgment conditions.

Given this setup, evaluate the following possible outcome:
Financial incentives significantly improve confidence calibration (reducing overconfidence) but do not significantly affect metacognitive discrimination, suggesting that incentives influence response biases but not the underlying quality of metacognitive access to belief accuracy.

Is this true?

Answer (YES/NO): NO